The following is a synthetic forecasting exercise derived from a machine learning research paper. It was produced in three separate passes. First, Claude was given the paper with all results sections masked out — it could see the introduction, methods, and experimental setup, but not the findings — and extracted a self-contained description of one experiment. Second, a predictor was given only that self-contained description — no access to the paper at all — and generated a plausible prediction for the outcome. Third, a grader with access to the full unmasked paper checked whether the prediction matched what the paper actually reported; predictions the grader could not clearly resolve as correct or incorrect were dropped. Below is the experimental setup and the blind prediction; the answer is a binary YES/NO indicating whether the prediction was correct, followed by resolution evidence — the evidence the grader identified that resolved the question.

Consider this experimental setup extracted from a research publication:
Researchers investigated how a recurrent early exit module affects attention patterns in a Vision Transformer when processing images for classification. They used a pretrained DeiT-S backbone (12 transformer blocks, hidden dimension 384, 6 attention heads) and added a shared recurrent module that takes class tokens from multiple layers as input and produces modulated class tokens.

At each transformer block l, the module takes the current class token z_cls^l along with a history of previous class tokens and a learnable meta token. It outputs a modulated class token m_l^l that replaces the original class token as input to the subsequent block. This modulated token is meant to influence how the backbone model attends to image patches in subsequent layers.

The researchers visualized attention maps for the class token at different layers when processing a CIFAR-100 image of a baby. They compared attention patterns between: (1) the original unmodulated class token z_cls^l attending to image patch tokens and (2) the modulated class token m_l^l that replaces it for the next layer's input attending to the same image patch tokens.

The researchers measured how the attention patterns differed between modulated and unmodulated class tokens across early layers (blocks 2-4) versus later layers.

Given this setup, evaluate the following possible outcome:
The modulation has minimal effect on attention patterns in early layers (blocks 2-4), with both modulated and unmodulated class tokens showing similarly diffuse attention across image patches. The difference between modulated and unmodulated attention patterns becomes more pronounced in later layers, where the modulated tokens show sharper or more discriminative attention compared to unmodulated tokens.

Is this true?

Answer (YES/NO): NO